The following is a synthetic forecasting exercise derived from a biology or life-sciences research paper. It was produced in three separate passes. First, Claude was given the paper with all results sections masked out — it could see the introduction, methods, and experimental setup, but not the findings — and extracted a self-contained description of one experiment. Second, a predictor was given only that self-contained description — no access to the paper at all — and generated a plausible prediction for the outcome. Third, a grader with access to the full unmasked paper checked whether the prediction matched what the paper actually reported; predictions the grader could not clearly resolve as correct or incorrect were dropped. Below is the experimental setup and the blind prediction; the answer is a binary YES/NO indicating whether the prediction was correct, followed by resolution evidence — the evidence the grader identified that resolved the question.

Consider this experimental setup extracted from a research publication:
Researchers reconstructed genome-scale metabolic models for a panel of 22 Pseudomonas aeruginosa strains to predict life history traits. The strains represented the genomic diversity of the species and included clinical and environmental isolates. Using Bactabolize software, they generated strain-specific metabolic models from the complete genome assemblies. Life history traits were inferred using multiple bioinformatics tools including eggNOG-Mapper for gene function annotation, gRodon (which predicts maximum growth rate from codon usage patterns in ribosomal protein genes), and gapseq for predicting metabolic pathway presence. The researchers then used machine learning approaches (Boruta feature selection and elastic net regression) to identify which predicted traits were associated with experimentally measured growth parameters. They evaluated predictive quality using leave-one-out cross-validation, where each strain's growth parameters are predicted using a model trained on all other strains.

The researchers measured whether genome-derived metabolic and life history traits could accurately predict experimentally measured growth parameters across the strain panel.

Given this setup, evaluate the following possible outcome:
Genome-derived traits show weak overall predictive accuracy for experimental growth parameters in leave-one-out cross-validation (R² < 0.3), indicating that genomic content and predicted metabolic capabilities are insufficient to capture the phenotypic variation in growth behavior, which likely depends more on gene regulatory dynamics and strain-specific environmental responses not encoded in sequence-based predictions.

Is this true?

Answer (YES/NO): NO